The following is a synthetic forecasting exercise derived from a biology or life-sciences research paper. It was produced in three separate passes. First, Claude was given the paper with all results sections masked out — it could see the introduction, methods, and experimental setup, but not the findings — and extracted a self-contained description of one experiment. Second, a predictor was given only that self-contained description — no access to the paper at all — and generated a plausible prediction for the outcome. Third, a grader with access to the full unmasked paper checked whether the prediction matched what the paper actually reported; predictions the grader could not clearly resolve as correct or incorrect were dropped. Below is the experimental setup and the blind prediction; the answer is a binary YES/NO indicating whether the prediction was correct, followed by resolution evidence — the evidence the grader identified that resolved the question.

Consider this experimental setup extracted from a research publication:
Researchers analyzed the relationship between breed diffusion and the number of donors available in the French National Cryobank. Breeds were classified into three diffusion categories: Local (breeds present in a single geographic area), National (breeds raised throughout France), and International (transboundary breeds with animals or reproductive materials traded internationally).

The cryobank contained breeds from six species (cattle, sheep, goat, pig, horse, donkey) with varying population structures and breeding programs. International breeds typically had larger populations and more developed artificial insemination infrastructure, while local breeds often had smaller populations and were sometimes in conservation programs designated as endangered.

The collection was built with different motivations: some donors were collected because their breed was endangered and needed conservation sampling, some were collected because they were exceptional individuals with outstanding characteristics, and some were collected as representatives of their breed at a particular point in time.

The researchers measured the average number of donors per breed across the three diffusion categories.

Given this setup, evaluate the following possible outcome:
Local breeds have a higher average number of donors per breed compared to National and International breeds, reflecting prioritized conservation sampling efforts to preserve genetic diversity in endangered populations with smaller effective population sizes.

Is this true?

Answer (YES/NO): NO